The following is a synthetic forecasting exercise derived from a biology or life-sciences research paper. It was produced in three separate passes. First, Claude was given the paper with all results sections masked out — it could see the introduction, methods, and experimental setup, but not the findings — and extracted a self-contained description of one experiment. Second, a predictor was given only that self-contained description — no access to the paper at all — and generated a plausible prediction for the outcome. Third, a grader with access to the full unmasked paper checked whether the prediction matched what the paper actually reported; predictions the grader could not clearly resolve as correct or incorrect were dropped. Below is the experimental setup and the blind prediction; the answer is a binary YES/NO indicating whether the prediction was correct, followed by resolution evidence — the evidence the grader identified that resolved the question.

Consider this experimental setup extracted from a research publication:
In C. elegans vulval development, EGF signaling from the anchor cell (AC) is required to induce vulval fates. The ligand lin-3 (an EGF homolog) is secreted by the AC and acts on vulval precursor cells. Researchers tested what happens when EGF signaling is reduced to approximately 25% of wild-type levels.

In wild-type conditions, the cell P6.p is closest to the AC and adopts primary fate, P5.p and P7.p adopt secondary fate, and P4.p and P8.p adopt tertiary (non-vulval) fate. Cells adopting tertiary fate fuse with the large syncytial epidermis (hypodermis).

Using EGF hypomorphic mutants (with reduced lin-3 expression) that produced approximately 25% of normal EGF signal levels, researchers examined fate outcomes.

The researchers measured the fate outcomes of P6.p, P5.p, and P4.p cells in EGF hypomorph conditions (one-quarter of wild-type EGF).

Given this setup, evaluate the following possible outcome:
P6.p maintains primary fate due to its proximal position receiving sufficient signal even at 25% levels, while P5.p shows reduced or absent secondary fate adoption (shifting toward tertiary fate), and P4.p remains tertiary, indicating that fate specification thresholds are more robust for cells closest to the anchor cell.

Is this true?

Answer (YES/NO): NO